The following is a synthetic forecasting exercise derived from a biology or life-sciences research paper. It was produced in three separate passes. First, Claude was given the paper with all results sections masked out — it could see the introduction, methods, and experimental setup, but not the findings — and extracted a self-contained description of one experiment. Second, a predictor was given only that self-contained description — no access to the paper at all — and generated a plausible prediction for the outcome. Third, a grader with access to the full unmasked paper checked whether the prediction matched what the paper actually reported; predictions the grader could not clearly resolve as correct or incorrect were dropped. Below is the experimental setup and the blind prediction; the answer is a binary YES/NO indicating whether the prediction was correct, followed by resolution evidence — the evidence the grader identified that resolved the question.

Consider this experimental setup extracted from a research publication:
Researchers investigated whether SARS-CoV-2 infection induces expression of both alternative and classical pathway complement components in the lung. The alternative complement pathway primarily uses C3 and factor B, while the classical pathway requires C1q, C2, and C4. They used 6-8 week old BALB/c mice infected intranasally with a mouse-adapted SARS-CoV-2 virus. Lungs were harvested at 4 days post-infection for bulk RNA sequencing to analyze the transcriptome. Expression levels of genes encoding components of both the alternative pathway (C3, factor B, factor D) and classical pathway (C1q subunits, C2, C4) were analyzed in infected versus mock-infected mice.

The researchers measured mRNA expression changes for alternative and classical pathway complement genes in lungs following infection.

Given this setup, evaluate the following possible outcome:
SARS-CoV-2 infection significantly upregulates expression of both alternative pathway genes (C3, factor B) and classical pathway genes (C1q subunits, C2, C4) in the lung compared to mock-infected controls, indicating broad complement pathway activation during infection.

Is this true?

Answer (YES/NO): YES